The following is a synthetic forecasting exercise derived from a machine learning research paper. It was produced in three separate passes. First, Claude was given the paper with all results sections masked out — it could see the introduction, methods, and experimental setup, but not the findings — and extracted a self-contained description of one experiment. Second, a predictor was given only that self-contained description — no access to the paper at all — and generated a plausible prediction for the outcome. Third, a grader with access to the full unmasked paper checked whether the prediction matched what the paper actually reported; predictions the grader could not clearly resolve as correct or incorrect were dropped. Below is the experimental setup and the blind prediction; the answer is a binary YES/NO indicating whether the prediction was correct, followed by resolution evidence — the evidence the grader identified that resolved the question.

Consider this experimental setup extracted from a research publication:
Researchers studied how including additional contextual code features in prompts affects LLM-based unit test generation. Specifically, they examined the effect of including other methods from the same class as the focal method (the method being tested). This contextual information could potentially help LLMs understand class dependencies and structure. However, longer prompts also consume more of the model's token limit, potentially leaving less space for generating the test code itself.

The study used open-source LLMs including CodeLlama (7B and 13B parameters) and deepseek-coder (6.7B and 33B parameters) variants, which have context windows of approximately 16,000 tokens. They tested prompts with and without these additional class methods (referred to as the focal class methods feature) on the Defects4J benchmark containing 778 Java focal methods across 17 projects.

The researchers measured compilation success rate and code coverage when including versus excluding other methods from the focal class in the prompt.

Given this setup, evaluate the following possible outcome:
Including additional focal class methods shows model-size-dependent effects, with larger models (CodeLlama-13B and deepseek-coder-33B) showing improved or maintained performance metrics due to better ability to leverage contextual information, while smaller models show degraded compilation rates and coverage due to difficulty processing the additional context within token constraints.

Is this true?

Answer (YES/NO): NO